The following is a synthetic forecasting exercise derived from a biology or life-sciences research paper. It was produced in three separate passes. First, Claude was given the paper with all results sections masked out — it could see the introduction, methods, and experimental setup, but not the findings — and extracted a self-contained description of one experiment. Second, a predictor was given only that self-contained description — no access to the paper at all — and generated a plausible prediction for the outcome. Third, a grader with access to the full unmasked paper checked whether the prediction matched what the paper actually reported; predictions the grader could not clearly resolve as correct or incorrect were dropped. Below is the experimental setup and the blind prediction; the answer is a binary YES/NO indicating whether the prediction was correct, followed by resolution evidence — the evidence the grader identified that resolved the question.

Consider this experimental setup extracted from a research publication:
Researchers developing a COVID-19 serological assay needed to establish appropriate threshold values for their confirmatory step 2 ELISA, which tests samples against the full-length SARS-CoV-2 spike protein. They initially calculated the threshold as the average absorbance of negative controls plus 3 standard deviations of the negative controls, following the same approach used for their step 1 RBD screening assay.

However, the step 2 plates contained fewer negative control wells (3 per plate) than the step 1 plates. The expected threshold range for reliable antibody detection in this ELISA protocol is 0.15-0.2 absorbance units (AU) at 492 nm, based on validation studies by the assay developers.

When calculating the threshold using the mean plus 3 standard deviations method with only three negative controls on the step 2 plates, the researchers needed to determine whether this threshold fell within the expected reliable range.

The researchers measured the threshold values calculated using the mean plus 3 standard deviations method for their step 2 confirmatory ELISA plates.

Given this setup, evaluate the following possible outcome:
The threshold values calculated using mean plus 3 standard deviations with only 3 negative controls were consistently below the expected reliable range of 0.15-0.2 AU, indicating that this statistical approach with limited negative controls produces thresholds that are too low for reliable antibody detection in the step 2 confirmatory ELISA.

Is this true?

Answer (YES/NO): YES